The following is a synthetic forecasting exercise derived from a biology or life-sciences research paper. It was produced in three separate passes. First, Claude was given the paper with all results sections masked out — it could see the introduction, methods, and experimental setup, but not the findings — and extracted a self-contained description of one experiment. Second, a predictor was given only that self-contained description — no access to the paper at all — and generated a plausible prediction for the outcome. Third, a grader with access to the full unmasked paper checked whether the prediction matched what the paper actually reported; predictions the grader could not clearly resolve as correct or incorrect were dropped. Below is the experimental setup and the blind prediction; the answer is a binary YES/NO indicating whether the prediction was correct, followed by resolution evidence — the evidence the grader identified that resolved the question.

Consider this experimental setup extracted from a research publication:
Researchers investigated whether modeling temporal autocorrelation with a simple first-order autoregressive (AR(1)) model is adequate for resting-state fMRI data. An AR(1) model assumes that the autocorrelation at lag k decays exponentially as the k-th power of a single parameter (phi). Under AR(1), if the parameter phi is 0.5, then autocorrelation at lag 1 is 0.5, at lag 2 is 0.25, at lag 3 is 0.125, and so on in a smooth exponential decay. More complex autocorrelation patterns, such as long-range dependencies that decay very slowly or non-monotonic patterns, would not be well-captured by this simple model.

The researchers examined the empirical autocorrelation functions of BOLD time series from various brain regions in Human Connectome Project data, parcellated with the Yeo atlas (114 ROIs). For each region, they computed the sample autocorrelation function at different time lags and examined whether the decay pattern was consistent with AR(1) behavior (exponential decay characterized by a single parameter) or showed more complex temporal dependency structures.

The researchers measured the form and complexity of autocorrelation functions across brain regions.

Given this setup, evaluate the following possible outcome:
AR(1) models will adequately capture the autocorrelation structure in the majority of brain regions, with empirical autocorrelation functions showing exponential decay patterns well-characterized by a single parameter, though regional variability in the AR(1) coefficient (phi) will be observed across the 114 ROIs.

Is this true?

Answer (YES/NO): NO